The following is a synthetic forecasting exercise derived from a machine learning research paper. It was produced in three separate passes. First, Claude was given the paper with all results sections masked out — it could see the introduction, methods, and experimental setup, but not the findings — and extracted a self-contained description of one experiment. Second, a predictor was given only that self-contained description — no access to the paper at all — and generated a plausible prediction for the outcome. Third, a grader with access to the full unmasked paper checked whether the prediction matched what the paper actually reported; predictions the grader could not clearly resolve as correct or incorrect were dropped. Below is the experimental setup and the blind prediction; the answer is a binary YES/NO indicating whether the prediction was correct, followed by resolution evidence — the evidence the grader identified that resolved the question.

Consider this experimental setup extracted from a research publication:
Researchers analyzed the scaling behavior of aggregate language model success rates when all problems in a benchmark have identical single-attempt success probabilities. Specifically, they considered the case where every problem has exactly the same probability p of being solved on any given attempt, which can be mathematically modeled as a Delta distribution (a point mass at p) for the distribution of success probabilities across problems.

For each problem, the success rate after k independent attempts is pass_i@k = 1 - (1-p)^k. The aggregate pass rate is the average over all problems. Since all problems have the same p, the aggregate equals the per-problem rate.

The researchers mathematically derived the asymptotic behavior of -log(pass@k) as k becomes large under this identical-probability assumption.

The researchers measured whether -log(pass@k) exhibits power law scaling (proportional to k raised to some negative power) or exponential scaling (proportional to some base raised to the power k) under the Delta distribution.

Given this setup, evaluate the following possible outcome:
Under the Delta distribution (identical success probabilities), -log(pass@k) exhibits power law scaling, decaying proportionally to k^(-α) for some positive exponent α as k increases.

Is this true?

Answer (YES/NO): NO